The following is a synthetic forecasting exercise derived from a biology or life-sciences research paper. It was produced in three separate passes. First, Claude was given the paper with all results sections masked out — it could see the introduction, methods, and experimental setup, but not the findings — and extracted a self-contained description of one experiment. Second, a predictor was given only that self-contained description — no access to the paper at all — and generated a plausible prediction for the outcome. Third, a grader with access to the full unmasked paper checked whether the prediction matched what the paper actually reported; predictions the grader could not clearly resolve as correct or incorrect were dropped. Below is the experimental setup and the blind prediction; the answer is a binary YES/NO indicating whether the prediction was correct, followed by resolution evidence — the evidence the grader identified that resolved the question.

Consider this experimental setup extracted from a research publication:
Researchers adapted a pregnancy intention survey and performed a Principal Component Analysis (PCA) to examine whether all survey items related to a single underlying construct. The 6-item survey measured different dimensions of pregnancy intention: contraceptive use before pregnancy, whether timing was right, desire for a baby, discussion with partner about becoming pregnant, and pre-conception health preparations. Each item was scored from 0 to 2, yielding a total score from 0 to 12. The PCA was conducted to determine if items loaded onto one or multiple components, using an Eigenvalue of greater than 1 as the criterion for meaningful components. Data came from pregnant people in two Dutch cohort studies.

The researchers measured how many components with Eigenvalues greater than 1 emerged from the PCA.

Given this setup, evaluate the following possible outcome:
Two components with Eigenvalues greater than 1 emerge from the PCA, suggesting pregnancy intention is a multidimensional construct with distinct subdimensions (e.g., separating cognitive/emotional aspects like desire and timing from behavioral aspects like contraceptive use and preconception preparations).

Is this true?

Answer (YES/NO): NO